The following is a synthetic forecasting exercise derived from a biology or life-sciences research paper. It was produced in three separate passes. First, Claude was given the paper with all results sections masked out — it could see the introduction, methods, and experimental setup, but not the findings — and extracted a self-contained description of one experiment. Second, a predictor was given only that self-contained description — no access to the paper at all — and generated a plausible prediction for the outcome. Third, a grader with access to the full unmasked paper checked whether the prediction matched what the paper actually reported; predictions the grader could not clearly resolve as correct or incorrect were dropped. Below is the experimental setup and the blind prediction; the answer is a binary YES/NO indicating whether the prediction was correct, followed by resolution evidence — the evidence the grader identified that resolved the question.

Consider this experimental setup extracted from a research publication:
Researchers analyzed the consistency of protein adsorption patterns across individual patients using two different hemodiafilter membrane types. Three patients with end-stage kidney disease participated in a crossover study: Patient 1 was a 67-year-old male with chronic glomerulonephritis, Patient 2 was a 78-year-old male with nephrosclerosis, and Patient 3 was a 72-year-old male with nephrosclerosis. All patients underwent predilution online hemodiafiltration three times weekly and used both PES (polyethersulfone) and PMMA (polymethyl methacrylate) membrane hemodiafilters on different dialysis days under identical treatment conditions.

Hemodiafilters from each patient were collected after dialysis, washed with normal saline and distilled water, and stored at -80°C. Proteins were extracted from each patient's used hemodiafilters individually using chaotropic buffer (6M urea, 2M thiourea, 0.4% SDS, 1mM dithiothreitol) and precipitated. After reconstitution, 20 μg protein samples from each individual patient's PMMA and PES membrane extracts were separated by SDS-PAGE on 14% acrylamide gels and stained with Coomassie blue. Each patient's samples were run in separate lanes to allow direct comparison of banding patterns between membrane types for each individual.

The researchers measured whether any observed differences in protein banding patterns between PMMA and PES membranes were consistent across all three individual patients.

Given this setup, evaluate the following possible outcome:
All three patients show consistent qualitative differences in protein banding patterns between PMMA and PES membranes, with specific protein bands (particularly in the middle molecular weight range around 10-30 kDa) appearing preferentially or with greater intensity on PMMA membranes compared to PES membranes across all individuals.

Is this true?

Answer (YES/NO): YES